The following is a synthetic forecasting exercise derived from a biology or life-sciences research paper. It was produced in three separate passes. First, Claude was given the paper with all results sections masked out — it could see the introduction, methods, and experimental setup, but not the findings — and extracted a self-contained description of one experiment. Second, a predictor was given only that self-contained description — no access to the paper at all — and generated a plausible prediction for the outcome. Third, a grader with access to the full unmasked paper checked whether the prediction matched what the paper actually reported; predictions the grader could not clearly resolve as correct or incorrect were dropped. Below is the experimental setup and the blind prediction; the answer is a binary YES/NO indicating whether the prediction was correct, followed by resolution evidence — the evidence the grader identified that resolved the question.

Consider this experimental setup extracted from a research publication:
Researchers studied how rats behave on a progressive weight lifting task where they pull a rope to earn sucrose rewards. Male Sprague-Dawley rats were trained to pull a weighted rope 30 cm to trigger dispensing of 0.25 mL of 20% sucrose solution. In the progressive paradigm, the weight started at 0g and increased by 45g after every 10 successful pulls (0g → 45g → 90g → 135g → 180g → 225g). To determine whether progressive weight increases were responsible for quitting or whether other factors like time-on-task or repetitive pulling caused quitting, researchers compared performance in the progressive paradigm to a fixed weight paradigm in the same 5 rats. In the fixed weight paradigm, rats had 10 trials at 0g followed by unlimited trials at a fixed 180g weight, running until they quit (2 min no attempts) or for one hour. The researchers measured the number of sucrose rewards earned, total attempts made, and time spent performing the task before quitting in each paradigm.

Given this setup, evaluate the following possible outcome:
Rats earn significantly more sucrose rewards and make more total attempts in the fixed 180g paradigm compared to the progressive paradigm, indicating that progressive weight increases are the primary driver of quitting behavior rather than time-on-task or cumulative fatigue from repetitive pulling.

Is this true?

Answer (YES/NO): YES